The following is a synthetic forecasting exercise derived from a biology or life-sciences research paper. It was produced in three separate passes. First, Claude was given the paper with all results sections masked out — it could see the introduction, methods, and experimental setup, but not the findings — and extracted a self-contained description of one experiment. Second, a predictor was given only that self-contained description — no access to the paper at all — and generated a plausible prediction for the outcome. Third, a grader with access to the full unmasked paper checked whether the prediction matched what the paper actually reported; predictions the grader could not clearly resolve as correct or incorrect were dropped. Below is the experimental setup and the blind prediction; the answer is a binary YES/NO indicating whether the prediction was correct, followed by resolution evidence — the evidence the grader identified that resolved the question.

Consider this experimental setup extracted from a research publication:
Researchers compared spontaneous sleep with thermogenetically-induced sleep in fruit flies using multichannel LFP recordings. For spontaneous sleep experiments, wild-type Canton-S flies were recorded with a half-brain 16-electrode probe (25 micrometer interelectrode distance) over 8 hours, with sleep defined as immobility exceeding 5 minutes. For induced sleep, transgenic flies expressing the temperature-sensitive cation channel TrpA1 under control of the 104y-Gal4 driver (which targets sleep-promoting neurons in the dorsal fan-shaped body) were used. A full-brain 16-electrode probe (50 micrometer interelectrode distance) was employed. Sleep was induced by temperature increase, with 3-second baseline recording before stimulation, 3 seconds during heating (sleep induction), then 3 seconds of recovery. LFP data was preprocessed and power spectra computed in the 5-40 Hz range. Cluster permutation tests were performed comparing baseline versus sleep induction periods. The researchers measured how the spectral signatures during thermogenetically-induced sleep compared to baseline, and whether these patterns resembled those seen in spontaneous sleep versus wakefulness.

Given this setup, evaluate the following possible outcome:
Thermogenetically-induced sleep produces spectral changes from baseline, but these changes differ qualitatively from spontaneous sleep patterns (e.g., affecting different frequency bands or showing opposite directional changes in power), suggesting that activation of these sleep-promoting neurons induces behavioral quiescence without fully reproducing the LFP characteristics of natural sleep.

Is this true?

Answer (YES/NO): YES